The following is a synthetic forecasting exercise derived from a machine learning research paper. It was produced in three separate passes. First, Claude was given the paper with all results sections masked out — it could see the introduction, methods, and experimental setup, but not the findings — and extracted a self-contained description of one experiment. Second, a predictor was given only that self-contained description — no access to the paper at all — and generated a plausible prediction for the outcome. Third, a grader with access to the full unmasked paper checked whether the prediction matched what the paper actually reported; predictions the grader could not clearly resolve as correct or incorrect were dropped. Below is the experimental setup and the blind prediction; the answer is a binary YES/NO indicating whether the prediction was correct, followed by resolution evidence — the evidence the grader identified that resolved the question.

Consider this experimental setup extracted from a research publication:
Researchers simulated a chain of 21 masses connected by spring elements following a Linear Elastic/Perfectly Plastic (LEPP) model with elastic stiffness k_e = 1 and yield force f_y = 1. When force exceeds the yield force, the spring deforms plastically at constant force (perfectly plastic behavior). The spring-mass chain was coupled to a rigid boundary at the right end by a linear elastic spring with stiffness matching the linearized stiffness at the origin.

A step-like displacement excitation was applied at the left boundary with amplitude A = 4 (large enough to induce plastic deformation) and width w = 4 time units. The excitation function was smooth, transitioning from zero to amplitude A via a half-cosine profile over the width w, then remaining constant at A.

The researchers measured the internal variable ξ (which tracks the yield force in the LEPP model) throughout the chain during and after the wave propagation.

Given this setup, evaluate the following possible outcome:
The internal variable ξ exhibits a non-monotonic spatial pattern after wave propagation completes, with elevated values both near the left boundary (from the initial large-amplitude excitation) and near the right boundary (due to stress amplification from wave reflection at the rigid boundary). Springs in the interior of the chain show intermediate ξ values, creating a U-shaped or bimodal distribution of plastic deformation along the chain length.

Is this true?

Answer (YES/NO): NO